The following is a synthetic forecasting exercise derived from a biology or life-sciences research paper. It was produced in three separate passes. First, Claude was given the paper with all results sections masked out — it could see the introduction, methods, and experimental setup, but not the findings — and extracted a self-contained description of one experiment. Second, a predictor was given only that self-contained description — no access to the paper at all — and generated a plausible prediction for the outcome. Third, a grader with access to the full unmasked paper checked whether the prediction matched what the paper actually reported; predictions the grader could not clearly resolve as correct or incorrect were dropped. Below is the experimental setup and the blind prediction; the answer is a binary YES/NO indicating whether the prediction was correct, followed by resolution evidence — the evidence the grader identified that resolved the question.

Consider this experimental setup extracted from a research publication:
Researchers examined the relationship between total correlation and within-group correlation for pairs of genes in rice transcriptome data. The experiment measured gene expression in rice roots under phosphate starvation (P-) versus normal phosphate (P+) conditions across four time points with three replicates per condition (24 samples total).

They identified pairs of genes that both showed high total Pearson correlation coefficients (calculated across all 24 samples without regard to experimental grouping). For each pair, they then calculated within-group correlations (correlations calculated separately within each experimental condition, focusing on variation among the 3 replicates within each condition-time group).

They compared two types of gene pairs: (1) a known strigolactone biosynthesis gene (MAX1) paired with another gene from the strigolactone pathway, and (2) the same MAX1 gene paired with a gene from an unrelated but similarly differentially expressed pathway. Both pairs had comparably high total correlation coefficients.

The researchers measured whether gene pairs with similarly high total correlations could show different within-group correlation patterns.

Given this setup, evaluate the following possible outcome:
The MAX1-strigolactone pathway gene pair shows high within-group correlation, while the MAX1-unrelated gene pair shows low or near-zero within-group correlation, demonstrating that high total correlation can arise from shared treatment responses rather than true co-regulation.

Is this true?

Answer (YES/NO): YES